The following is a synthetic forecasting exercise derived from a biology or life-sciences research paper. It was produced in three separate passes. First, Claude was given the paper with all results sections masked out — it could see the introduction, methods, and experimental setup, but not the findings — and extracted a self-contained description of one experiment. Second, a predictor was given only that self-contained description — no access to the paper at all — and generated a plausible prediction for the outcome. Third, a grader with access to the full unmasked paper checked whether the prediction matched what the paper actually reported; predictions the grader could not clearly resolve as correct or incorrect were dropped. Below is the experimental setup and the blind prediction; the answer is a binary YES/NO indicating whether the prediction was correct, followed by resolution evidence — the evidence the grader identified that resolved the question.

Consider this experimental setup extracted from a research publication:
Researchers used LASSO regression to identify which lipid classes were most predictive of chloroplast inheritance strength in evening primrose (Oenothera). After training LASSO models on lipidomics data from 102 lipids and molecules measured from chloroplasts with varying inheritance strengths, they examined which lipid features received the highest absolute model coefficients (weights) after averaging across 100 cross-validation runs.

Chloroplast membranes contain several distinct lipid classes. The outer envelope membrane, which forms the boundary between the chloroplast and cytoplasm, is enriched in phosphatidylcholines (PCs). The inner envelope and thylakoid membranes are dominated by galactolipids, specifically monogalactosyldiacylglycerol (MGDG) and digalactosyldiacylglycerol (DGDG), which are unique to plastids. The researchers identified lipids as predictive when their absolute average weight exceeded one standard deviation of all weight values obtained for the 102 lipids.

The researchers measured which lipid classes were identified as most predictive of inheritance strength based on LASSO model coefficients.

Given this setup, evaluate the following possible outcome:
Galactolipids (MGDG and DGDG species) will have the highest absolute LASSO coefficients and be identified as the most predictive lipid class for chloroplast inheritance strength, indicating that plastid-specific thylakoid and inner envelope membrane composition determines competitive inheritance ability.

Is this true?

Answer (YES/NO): NO